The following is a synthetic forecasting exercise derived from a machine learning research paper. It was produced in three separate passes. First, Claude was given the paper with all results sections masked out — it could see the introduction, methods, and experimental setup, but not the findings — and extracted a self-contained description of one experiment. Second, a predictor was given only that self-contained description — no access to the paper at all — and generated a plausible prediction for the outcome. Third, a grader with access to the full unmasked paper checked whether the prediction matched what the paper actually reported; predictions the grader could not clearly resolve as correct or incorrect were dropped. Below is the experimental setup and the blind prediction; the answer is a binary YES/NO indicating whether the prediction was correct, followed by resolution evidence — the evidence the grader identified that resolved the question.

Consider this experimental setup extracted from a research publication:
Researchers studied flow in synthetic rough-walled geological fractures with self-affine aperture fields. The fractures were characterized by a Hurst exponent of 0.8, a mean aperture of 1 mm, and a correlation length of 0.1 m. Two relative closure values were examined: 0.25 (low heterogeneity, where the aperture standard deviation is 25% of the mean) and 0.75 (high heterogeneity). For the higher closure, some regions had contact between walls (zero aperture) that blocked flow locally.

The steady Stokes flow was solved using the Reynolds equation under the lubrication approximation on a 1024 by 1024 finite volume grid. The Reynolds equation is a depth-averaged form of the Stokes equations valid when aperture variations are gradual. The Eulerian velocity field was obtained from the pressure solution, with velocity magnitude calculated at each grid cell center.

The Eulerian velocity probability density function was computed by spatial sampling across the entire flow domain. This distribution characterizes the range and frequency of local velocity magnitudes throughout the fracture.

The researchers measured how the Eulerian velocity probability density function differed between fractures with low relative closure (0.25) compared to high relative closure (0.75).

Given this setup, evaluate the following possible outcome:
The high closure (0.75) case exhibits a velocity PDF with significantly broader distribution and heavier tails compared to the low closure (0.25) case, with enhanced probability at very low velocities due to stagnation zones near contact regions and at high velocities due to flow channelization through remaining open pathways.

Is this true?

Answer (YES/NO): NO